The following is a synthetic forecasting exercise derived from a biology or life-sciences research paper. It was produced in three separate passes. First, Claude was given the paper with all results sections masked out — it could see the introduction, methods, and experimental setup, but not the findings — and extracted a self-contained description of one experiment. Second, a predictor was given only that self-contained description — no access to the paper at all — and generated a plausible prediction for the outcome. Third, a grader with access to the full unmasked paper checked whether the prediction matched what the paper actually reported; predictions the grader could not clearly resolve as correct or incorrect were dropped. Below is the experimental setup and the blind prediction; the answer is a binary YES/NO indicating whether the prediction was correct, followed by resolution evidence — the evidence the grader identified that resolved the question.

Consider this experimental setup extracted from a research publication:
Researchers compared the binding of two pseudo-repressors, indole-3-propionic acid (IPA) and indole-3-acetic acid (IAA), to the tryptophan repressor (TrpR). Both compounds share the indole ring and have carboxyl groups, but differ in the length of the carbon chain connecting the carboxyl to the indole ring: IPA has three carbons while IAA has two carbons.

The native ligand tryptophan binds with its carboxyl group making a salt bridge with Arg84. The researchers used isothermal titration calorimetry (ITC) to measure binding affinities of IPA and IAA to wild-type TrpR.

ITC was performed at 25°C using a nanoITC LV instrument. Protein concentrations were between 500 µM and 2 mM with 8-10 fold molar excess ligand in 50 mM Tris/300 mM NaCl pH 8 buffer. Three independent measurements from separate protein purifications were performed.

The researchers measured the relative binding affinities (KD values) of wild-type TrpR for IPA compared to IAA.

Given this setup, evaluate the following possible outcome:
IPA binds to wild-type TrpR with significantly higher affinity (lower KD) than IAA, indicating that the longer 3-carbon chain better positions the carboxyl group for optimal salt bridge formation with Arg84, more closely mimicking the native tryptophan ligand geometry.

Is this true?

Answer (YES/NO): NO